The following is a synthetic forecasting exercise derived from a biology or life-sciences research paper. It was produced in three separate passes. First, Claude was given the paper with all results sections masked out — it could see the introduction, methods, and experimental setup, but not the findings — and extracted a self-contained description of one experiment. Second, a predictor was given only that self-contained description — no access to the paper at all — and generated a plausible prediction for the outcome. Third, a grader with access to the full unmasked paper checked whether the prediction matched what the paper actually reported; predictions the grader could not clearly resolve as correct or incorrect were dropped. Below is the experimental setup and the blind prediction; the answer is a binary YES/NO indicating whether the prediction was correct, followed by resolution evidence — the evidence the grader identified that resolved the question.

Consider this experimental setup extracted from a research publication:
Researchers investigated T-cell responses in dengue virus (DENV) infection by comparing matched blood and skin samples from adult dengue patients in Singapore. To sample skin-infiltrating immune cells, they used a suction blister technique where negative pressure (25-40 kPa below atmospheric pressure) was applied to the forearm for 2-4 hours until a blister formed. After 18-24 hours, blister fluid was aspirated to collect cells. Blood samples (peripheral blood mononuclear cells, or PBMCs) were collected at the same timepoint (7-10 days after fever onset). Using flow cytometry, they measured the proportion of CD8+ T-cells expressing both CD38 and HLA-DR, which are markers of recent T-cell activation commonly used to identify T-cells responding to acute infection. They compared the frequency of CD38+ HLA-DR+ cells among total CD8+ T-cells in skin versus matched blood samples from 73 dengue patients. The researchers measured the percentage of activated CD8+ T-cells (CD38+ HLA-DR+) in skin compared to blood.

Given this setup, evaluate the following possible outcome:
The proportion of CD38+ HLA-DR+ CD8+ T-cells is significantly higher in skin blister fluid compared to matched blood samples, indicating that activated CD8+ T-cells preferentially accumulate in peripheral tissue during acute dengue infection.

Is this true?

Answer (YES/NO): YES